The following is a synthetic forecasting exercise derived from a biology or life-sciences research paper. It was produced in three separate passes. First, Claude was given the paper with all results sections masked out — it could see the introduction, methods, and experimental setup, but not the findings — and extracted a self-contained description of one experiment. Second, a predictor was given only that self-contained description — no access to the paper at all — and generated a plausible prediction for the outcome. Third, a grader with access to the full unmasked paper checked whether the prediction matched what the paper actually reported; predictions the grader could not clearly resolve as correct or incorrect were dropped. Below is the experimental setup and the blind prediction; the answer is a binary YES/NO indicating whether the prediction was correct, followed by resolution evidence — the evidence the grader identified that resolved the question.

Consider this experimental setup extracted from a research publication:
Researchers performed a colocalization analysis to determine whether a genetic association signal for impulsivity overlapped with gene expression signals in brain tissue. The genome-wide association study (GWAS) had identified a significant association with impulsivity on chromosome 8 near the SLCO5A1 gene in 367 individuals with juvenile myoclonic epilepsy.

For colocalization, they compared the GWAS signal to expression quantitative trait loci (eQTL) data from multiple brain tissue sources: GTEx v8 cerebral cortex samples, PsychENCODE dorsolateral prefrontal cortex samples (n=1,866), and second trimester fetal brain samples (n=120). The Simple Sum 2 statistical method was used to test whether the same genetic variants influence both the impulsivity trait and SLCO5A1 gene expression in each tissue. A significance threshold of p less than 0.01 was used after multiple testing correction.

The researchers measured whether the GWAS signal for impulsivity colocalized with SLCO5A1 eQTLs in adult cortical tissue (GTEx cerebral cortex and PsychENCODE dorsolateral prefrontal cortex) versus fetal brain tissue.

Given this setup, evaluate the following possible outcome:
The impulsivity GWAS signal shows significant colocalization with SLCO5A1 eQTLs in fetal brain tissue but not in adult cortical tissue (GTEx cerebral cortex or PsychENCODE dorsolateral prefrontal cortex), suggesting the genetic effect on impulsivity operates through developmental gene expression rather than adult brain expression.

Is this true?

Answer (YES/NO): NO